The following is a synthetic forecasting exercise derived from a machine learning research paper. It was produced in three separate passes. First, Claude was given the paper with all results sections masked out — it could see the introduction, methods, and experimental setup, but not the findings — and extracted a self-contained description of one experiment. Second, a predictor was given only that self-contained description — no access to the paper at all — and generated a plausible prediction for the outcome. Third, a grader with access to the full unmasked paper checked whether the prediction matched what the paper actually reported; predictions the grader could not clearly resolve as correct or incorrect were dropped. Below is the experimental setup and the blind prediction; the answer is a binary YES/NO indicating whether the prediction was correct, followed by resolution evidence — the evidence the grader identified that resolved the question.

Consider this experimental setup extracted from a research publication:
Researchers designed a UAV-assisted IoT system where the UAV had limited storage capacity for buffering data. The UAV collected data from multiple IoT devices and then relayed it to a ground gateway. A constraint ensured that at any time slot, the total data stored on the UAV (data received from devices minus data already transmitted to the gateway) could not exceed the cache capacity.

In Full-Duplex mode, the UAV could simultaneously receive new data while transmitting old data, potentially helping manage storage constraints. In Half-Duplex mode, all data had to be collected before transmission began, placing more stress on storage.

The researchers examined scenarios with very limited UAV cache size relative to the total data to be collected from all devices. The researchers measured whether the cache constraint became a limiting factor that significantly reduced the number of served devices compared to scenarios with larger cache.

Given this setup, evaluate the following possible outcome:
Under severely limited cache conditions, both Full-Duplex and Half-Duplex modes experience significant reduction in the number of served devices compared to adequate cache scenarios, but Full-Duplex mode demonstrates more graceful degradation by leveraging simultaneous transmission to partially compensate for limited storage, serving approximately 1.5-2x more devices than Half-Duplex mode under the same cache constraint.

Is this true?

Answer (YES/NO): NO